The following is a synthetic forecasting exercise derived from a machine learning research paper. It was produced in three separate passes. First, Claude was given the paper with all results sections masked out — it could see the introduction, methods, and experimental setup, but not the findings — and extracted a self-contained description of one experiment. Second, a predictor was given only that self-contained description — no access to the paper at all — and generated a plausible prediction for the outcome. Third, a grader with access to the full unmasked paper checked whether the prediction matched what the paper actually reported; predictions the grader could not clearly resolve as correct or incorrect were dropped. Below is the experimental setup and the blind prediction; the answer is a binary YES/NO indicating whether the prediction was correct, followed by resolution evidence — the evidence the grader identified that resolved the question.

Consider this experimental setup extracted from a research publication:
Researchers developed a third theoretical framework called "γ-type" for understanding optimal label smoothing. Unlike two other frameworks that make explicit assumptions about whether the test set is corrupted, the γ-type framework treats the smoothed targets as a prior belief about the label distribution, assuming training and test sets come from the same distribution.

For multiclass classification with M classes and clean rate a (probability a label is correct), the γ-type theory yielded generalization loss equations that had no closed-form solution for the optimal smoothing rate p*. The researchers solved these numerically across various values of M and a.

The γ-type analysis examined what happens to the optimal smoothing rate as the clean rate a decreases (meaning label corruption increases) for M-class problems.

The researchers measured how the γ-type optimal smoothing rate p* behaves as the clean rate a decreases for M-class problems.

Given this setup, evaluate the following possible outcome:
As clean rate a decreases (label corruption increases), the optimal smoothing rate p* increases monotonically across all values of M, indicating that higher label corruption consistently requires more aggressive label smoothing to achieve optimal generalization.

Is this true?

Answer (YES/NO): NO